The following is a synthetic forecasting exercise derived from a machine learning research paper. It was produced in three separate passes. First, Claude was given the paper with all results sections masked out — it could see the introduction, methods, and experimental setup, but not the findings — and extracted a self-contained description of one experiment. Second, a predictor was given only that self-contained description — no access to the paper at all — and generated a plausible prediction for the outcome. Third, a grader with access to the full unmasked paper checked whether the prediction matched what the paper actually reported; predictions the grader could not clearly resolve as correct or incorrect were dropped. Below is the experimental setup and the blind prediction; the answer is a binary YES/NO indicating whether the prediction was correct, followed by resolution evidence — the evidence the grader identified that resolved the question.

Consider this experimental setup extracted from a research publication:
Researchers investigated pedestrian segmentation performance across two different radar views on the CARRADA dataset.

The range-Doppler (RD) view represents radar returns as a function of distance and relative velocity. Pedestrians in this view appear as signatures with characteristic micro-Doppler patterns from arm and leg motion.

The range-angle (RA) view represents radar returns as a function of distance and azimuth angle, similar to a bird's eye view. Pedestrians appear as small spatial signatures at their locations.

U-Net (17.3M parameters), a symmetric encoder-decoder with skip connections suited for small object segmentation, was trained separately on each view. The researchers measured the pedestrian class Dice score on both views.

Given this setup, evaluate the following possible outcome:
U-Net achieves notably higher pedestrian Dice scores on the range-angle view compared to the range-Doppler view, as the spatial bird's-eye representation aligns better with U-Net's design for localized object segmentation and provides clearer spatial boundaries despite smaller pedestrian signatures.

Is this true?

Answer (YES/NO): NO